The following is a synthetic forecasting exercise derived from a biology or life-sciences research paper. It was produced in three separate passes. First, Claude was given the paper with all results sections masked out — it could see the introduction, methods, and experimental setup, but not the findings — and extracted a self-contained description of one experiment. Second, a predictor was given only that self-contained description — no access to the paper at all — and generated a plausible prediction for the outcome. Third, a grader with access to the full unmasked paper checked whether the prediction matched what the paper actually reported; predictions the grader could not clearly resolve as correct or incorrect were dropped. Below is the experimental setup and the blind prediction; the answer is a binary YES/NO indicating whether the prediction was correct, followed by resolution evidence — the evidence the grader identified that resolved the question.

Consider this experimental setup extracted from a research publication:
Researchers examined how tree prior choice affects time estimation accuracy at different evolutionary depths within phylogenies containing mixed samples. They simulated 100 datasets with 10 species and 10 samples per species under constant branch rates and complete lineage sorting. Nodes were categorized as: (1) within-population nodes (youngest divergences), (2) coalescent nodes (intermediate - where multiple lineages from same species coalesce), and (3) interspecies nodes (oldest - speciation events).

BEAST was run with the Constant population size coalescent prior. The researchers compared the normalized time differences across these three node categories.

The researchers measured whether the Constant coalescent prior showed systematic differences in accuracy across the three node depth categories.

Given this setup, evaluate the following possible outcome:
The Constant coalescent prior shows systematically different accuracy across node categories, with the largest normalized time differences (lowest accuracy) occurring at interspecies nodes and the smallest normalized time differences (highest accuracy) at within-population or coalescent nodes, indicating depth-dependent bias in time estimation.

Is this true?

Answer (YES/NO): NO